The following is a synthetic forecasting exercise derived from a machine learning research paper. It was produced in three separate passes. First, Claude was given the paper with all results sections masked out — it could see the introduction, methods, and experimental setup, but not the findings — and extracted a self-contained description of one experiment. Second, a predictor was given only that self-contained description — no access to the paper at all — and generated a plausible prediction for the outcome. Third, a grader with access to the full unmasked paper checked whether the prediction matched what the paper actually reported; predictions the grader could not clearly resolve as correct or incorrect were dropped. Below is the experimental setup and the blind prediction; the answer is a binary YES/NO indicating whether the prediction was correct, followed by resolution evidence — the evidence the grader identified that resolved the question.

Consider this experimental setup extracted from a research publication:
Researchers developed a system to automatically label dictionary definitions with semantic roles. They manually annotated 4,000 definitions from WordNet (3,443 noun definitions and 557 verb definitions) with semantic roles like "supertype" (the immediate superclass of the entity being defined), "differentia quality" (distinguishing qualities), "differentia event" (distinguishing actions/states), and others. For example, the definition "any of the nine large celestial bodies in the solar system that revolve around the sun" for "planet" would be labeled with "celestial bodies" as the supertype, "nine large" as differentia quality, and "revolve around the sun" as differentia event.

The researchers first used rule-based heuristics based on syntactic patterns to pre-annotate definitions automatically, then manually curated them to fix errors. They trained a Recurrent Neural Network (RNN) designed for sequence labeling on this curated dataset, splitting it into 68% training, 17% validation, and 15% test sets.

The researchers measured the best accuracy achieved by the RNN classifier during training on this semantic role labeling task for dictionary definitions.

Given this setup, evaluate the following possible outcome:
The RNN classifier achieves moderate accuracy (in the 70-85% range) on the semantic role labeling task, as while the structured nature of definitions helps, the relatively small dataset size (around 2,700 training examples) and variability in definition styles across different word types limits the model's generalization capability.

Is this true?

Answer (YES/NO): YES